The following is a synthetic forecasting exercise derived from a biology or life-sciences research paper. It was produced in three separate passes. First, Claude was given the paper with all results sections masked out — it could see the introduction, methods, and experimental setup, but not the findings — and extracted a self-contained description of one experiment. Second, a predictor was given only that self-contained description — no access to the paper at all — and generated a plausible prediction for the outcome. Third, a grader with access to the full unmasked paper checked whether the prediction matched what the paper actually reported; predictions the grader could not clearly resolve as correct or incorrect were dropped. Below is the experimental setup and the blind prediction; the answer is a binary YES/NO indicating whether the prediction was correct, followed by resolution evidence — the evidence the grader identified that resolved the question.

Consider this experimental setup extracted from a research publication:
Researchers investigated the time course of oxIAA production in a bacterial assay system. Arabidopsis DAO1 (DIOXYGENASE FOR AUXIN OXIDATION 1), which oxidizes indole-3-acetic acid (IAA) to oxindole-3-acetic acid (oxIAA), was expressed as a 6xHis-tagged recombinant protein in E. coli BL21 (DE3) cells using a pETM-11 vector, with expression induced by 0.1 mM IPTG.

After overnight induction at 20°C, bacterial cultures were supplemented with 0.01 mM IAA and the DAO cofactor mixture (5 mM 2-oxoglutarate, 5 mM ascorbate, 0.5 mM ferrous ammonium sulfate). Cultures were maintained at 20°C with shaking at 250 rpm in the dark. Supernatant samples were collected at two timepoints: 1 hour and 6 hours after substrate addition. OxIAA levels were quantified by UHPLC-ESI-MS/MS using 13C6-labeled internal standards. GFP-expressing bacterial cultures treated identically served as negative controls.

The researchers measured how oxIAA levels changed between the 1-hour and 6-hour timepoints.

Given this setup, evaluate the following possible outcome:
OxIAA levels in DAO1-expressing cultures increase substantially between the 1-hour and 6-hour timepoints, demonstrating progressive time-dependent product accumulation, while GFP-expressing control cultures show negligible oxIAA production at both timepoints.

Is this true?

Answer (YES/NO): YES